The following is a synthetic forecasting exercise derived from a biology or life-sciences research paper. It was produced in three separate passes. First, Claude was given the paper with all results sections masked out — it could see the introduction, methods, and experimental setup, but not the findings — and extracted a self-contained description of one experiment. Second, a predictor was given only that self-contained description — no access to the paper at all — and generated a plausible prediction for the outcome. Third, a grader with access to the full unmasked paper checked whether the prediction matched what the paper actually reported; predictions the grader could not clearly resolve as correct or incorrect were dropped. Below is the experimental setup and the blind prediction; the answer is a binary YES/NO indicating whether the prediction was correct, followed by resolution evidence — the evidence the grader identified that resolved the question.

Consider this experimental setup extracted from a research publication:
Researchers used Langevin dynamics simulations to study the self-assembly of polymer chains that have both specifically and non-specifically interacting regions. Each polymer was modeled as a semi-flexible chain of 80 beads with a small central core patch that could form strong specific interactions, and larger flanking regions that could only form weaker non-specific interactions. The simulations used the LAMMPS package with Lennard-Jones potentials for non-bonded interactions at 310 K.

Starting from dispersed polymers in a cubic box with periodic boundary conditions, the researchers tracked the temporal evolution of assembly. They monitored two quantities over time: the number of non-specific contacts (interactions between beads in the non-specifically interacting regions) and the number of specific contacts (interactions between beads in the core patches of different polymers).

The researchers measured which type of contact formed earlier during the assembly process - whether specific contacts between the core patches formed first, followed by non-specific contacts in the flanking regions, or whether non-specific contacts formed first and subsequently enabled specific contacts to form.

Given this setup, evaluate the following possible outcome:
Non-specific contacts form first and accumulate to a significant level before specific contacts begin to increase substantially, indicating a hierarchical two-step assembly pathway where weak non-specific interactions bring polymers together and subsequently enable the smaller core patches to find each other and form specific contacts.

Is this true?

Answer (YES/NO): YES